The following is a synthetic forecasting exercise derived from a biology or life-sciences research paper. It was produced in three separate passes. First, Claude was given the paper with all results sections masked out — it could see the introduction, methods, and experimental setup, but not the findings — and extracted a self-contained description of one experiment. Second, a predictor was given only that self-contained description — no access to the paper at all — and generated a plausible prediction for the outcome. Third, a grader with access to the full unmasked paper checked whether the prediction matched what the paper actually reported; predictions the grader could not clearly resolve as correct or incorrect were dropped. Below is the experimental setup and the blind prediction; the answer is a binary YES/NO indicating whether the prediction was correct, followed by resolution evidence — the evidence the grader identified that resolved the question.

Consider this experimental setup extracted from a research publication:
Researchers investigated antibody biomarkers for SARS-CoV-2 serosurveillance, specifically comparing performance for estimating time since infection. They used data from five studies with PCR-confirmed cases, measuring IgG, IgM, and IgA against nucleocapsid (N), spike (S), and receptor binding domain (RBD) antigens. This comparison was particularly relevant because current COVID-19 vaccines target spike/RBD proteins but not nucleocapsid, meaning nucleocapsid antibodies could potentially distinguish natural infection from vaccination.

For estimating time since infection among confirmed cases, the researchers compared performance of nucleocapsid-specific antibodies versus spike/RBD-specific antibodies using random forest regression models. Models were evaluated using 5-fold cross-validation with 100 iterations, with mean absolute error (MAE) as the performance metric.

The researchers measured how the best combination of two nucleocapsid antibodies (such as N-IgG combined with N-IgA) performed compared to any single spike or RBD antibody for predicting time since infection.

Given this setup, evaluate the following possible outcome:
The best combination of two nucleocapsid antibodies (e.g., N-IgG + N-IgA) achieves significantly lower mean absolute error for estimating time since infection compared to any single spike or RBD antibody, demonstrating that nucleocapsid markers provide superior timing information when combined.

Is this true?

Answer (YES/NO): NO